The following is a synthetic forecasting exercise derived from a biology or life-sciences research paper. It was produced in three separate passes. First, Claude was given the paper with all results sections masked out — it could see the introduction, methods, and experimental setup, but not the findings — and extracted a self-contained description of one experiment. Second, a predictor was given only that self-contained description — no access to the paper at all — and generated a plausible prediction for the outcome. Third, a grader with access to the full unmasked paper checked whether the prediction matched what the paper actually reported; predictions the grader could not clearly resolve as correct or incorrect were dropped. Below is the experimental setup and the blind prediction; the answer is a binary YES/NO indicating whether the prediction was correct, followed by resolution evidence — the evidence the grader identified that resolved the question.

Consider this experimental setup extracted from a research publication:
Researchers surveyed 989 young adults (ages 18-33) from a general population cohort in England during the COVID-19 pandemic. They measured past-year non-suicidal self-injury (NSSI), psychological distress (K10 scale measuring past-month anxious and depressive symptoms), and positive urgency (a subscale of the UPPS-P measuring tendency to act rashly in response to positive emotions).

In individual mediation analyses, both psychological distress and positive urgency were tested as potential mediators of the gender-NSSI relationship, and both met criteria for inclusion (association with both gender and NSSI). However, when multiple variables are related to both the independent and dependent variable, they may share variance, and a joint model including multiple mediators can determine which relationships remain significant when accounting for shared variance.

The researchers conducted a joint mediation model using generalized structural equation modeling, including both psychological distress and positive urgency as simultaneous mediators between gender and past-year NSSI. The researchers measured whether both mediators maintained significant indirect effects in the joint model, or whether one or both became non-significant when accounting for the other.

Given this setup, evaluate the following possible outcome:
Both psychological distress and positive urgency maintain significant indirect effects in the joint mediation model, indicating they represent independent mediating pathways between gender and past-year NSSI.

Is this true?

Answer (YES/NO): NO